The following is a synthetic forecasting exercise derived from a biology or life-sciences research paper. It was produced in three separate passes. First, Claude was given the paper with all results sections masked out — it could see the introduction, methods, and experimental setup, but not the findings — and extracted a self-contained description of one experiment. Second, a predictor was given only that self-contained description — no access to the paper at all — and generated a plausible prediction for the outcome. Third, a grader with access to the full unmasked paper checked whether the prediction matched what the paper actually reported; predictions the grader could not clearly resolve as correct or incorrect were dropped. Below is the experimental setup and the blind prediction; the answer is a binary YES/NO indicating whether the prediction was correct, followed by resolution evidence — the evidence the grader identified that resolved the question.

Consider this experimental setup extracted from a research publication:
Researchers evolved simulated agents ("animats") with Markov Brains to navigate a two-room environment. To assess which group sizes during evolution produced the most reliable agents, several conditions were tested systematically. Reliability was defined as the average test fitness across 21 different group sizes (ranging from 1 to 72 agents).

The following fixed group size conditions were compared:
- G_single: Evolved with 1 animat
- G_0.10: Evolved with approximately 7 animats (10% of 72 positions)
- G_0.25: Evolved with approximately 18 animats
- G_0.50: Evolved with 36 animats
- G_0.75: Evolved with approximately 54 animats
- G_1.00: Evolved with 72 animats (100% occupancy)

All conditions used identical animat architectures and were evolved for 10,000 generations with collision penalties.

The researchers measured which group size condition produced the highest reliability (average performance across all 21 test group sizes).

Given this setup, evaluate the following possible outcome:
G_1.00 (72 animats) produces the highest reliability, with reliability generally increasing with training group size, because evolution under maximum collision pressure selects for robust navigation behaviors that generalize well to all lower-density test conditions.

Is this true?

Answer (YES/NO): NO